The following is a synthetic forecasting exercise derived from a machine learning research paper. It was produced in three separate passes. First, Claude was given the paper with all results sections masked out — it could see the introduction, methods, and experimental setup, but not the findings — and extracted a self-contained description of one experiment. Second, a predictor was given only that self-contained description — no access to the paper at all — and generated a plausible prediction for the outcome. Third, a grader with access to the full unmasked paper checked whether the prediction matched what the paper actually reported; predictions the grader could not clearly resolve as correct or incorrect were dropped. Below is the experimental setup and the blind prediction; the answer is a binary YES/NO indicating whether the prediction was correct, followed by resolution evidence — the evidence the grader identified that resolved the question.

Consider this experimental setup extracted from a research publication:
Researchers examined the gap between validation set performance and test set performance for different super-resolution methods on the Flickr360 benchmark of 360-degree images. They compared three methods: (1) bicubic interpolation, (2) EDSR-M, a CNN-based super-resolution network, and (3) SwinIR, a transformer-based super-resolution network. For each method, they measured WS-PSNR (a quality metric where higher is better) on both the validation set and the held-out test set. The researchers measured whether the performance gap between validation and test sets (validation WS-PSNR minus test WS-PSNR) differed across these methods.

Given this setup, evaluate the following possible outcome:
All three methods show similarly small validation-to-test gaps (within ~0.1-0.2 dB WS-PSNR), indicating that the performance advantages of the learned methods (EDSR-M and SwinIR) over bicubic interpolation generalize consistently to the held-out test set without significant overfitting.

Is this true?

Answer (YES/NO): NO